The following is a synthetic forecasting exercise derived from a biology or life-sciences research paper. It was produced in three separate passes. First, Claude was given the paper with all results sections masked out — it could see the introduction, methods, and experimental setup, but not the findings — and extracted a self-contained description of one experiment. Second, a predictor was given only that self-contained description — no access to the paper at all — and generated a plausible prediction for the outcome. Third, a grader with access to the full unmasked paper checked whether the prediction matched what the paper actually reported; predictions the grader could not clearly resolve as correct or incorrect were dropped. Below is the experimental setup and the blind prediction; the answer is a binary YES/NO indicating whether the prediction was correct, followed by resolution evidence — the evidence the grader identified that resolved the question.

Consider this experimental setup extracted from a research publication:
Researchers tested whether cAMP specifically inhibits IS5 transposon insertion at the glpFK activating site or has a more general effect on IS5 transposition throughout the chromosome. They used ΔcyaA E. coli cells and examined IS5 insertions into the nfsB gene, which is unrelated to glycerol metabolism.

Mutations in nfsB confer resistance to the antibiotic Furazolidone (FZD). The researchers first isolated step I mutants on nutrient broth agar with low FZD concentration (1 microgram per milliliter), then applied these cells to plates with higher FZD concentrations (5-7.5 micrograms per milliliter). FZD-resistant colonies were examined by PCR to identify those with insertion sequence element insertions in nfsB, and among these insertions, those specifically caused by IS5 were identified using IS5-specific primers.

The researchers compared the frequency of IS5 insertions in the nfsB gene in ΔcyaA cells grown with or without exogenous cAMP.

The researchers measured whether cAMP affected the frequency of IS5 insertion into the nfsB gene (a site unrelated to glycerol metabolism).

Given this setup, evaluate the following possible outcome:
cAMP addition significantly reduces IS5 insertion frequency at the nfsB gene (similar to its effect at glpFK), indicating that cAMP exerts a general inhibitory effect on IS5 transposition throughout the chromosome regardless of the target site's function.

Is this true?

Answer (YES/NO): NO